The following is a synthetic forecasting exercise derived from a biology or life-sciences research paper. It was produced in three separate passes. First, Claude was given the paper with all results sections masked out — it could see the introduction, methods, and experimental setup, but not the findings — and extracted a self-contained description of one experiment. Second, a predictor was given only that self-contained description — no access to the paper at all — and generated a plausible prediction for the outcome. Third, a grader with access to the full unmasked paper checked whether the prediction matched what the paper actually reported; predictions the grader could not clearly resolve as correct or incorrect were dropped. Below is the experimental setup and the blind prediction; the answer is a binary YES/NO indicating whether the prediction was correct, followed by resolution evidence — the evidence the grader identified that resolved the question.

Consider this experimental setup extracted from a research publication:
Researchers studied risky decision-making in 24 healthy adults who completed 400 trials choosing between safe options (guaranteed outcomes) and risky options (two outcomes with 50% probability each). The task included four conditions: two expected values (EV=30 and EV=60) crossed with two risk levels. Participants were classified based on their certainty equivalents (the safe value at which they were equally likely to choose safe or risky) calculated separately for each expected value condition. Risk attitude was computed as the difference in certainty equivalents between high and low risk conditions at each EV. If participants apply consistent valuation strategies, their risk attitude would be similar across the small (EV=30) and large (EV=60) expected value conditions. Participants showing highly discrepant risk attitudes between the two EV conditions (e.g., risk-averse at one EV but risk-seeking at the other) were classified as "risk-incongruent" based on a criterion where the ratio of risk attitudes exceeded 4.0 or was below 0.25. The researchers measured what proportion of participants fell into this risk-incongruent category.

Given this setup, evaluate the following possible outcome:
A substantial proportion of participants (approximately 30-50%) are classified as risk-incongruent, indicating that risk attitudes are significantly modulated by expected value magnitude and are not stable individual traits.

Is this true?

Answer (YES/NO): NO